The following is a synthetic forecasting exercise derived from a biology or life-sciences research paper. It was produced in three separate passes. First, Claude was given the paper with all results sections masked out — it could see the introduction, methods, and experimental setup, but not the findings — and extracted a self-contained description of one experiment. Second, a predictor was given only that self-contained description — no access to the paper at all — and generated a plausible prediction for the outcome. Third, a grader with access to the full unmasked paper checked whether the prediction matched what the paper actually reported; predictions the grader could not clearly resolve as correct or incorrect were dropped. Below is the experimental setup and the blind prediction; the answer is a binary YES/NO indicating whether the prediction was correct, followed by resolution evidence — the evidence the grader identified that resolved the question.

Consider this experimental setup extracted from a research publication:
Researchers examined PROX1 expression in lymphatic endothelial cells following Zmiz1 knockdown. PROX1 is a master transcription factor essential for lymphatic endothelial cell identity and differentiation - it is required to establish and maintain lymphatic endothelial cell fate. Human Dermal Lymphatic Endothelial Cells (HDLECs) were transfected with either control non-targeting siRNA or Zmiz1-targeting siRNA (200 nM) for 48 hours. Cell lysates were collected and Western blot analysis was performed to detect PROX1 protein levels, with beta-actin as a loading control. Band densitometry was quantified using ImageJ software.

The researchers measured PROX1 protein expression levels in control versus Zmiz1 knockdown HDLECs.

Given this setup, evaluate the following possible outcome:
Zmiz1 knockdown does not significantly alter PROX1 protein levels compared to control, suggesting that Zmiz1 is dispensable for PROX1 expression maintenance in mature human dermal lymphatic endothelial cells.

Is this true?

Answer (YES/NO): NO